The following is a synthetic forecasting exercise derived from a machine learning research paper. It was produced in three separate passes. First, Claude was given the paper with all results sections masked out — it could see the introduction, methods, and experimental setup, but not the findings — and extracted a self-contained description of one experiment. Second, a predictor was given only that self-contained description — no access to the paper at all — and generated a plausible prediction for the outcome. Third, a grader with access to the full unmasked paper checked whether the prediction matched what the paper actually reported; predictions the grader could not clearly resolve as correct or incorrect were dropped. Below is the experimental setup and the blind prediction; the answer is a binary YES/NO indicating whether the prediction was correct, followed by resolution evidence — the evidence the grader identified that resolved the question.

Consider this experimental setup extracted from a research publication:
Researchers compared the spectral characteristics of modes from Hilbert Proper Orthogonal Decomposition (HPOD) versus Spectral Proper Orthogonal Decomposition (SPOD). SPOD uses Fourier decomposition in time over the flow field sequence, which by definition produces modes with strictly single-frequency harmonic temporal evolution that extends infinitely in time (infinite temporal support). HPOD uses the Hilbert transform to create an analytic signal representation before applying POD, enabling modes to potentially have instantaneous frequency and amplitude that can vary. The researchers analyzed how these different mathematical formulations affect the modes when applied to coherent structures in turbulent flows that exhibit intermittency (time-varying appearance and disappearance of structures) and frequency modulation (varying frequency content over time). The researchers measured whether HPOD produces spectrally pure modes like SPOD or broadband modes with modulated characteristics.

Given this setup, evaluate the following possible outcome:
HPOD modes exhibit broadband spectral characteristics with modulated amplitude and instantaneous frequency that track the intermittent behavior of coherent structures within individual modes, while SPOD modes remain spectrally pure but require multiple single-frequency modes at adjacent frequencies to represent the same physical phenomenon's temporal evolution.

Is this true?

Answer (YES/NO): YES